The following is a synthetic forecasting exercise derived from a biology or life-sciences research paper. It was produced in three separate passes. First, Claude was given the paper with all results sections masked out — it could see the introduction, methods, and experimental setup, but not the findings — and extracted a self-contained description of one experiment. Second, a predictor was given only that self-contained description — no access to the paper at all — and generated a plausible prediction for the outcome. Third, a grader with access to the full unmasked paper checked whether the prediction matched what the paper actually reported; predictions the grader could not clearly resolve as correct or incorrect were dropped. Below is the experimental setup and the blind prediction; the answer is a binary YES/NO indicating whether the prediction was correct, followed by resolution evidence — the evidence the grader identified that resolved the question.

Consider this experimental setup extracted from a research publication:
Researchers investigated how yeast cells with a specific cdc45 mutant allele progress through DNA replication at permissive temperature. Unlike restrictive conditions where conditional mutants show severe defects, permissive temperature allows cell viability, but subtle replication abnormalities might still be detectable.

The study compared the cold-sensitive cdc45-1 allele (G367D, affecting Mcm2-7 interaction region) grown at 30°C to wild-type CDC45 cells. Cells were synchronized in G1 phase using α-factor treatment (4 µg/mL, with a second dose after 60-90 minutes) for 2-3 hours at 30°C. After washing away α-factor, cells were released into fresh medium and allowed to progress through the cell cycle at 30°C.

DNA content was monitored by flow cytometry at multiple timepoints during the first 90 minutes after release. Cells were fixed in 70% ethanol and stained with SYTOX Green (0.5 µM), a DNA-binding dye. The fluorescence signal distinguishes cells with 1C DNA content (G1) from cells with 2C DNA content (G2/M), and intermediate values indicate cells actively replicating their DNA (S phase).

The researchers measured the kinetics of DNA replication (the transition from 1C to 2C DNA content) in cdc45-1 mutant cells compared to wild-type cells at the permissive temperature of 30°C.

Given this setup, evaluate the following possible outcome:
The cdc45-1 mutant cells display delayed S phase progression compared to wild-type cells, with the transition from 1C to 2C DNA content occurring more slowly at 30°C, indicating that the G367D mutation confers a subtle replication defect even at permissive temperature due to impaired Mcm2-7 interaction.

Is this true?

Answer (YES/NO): YES